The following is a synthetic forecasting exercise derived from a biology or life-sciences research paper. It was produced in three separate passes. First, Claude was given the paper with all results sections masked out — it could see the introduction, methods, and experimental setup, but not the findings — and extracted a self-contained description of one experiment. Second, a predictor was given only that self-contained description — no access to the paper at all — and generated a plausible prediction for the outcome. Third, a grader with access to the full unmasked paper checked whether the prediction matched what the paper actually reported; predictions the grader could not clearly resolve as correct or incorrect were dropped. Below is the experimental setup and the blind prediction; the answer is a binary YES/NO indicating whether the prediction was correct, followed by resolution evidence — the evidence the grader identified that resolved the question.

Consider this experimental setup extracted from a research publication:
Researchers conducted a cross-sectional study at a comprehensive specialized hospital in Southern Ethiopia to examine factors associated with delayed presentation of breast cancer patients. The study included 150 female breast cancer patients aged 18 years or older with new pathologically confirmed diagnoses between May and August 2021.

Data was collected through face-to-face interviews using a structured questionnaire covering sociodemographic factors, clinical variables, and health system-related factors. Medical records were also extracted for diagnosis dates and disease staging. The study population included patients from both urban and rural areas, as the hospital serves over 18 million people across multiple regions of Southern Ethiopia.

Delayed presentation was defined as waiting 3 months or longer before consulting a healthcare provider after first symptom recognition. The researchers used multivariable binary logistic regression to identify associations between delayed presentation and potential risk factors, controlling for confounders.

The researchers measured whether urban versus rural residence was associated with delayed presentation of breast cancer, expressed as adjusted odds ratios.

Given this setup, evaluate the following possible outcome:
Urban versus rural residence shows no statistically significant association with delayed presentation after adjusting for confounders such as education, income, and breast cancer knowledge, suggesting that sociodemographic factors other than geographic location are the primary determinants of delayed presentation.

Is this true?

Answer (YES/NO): NO